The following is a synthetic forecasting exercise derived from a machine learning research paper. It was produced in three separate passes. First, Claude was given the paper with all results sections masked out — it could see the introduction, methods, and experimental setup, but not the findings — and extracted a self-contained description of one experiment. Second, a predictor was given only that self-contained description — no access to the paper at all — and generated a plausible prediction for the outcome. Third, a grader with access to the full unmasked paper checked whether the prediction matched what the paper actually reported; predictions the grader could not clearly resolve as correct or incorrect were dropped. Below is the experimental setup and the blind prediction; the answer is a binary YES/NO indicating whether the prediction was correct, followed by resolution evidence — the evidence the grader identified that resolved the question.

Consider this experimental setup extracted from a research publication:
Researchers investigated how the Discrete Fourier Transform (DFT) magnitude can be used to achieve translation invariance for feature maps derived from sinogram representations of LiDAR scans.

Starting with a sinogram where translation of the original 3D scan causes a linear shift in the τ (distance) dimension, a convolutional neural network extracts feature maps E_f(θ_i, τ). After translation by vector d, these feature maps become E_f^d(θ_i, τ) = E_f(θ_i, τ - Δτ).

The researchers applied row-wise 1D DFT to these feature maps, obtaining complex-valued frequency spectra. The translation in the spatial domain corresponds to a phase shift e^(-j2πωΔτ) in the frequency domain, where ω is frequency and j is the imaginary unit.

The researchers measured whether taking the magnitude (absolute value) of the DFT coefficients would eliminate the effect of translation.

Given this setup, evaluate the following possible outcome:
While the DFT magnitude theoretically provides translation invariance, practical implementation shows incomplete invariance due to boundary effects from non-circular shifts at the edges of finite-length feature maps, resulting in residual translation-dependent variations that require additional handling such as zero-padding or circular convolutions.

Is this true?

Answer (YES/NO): NO